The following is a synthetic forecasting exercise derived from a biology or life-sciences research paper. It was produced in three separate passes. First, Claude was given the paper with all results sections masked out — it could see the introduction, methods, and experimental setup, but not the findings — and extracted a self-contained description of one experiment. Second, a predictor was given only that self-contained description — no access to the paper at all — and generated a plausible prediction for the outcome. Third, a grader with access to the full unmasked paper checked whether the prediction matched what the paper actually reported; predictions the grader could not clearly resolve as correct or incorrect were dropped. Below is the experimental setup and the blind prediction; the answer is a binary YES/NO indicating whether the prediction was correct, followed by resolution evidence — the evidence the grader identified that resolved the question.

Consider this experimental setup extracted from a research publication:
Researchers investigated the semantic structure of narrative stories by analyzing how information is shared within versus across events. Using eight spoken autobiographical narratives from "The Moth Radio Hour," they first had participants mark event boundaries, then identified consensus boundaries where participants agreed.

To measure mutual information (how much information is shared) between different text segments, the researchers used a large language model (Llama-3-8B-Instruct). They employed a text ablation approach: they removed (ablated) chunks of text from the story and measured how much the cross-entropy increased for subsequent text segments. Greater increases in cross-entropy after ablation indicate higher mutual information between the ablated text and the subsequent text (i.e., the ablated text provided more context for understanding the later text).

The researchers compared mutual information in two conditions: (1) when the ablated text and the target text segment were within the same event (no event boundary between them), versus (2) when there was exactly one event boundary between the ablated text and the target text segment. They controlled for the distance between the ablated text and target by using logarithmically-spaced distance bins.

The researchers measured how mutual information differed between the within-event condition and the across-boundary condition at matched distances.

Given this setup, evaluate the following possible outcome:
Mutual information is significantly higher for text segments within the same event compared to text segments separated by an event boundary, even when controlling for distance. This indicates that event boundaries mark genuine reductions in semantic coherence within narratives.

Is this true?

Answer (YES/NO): YES